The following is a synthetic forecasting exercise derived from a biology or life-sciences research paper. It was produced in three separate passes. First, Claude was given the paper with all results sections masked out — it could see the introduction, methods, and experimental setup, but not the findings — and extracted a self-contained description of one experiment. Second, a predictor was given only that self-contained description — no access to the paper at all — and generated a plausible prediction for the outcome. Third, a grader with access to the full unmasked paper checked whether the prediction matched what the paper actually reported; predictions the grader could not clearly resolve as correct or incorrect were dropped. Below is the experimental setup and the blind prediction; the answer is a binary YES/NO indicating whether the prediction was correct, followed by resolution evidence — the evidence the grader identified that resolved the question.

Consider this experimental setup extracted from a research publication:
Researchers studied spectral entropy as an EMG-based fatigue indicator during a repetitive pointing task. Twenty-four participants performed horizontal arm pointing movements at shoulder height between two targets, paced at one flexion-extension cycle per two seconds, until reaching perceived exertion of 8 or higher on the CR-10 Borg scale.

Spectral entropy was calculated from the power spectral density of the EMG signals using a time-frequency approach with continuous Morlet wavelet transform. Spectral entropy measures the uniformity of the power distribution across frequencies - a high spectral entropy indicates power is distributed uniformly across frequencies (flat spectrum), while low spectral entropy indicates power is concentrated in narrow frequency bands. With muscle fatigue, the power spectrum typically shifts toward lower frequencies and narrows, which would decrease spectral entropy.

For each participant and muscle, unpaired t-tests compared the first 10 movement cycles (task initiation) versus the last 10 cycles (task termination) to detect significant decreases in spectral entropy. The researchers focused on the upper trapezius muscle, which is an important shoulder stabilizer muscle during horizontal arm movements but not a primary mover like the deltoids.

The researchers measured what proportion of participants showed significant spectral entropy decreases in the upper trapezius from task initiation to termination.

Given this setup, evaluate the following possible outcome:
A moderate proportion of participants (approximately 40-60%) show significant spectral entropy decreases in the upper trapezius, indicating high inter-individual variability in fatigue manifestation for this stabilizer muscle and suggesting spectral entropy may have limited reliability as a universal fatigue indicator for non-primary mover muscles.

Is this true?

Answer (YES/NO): NO